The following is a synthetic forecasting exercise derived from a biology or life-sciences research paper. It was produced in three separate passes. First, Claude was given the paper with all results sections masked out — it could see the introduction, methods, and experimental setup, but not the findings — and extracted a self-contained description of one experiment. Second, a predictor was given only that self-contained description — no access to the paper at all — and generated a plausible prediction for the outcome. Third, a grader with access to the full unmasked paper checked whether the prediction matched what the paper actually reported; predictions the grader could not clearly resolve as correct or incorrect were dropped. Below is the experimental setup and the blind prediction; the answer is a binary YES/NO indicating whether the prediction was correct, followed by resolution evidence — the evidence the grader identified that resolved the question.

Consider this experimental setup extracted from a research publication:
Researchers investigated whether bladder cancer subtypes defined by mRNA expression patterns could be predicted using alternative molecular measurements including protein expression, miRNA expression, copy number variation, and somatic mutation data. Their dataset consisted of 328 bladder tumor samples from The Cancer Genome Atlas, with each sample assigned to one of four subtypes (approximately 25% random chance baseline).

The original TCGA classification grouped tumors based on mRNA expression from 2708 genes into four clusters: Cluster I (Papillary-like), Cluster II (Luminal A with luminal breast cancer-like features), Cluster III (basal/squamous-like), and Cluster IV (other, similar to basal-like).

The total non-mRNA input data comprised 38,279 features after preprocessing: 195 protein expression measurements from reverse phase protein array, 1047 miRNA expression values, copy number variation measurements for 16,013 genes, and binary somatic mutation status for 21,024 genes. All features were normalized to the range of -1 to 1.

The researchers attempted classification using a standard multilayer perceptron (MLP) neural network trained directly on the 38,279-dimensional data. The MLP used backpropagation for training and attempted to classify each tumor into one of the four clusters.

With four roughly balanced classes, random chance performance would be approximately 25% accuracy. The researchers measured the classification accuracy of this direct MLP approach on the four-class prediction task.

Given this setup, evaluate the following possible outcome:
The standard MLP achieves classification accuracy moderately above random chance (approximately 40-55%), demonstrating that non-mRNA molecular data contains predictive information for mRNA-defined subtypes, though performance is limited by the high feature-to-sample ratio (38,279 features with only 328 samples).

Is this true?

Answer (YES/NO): NO